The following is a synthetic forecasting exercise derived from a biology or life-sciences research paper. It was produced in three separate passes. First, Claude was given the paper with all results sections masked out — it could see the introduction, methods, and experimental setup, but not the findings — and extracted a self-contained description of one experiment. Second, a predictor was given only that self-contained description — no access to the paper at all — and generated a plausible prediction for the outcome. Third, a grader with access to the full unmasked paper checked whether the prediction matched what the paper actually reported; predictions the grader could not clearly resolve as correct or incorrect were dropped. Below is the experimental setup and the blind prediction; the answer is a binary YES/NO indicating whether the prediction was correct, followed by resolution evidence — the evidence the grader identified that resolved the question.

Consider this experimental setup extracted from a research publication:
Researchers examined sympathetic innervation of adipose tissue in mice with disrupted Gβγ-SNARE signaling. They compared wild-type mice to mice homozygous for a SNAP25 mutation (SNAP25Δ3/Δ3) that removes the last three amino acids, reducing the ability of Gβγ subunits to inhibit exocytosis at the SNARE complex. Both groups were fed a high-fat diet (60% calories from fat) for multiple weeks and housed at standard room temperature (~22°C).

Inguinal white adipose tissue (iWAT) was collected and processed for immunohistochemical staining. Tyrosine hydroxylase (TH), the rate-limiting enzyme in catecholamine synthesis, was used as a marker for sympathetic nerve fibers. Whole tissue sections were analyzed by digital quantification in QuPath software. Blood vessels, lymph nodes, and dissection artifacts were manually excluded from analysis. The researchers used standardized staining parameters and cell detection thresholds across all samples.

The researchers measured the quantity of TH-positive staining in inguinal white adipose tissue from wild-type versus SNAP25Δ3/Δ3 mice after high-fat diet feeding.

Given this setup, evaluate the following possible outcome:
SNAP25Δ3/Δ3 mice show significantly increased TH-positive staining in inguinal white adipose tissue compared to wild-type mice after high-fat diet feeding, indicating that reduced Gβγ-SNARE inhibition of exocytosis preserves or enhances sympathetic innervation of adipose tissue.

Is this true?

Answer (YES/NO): YES